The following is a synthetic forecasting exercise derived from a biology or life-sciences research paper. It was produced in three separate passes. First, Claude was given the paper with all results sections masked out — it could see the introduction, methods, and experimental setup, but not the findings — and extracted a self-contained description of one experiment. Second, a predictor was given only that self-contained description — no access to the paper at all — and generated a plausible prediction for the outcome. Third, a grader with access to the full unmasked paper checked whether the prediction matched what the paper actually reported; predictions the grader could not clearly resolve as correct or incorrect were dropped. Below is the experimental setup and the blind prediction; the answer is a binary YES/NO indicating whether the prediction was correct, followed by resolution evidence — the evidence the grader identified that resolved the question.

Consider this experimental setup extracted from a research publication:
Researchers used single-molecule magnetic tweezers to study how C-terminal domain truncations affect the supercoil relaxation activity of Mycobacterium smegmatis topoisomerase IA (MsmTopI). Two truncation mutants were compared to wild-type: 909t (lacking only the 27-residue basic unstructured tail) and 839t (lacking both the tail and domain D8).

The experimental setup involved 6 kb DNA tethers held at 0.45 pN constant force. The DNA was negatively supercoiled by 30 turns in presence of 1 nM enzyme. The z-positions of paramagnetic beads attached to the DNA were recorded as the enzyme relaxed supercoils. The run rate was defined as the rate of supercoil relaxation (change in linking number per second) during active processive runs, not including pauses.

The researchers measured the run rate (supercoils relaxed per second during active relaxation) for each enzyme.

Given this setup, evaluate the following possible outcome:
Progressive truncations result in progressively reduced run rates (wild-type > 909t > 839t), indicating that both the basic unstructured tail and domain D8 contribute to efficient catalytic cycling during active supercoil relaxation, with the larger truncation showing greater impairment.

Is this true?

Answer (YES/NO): NO